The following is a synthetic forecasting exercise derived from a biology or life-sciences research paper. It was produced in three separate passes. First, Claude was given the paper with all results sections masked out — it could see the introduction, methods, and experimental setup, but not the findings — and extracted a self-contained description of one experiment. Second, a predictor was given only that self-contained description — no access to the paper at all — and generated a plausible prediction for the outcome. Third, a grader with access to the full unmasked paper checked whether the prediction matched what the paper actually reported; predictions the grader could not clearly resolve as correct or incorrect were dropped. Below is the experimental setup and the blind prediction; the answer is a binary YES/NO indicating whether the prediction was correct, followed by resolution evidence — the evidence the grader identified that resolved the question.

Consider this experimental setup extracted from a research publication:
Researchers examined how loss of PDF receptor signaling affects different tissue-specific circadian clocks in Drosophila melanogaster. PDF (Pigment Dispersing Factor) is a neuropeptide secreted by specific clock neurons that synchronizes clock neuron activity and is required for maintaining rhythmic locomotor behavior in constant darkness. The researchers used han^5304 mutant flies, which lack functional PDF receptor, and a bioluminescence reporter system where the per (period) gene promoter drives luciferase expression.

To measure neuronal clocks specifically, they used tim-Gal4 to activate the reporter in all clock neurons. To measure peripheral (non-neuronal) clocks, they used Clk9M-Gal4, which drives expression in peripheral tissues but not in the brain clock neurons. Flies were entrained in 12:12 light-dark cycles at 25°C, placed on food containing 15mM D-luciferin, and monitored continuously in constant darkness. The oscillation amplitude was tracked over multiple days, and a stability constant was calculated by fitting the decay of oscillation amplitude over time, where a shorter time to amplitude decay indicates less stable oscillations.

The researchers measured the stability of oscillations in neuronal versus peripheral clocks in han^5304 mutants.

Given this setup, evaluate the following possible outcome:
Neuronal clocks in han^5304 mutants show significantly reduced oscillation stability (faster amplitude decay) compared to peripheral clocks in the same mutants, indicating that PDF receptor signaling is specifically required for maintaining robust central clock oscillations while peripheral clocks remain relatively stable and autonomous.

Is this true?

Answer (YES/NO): YES